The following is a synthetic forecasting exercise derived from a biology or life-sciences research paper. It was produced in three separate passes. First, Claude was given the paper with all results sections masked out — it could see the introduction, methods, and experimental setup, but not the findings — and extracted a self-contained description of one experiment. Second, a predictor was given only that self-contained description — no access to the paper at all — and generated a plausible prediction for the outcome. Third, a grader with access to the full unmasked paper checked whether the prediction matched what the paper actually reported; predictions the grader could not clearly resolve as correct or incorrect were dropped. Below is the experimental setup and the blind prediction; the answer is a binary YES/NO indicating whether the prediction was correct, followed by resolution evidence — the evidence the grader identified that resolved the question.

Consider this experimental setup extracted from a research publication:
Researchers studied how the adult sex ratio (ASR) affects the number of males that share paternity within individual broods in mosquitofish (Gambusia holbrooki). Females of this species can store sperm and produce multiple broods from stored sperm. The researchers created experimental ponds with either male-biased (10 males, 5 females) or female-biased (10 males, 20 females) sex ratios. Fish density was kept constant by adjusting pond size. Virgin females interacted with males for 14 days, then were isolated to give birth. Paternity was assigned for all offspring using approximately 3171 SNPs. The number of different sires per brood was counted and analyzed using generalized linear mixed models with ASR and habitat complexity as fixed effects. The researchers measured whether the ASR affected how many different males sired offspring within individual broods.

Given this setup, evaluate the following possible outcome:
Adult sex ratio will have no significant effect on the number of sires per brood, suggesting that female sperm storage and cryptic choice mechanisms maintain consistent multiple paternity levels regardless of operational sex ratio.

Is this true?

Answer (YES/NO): NO